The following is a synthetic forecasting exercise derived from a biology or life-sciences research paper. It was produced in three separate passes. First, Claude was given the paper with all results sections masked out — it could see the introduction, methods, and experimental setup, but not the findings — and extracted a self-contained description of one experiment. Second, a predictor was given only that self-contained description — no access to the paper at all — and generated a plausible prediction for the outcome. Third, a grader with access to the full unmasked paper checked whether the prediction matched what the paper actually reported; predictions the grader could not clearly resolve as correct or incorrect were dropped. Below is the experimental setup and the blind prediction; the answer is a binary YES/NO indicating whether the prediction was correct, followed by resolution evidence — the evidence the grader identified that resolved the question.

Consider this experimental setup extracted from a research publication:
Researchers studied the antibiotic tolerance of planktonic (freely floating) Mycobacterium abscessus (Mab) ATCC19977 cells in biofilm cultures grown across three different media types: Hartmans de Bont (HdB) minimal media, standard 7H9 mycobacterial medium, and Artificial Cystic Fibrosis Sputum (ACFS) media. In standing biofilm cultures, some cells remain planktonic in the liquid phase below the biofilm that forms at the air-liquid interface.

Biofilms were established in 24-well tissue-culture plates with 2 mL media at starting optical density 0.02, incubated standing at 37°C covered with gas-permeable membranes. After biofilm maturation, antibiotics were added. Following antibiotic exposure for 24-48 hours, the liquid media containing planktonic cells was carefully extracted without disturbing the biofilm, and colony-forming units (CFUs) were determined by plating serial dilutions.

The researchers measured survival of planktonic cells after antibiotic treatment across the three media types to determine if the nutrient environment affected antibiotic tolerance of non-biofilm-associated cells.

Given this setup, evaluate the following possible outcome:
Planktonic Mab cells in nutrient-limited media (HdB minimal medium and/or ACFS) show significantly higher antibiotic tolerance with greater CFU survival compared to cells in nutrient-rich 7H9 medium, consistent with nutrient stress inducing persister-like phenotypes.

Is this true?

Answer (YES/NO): NO